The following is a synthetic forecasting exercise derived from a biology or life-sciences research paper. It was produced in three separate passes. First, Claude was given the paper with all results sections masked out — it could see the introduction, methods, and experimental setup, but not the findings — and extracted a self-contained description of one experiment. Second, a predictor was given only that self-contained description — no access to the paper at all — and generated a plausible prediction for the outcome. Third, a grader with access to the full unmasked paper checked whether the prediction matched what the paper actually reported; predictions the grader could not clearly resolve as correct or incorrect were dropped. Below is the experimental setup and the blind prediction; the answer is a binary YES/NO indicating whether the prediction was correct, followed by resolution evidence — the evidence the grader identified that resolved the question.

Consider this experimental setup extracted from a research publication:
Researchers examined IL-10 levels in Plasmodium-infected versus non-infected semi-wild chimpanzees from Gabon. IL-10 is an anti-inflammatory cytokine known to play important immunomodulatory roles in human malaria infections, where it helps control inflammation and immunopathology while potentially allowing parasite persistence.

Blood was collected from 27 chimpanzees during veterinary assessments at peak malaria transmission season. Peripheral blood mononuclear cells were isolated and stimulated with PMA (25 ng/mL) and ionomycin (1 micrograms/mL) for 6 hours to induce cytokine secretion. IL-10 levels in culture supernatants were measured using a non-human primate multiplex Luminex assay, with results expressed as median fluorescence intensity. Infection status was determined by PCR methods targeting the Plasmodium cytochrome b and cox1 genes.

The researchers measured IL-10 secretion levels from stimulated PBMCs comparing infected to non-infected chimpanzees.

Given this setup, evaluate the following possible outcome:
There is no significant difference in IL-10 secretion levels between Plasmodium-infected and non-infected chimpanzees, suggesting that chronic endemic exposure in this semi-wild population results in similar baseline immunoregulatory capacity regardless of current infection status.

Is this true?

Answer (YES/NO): NO